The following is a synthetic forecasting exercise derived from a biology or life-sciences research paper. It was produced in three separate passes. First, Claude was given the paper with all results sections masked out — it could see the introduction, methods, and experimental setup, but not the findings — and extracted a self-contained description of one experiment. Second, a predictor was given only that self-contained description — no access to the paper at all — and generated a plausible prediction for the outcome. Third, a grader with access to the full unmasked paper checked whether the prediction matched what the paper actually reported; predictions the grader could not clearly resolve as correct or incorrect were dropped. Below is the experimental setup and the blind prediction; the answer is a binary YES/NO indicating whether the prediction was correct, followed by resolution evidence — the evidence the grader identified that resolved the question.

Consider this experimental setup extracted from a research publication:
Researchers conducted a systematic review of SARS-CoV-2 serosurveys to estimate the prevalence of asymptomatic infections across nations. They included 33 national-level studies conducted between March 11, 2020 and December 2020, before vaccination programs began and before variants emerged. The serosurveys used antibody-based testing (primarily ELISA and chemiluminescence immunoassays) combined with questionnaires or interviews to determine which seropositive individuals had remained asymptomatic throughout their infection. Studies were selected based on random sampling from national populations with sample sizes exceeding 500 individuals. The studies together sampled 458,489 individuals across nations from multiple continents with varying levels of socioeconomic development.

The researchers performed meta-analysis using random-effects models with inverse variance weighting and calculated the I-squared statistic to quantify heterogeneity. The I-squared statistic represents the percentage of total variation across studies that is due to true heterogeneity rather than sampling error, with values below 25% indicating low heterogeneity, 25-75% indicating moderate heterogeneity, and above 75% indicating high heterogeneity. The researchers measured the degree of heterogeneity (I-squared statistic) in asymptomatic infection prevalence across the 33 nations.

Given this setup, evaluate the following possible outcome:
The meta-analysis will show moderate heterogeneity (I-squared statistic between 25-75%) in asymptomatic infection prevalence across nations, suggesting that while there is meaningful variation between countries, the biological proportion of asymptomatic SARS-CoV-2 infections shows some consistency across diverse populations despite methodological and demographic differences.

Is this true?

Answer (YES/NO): NO